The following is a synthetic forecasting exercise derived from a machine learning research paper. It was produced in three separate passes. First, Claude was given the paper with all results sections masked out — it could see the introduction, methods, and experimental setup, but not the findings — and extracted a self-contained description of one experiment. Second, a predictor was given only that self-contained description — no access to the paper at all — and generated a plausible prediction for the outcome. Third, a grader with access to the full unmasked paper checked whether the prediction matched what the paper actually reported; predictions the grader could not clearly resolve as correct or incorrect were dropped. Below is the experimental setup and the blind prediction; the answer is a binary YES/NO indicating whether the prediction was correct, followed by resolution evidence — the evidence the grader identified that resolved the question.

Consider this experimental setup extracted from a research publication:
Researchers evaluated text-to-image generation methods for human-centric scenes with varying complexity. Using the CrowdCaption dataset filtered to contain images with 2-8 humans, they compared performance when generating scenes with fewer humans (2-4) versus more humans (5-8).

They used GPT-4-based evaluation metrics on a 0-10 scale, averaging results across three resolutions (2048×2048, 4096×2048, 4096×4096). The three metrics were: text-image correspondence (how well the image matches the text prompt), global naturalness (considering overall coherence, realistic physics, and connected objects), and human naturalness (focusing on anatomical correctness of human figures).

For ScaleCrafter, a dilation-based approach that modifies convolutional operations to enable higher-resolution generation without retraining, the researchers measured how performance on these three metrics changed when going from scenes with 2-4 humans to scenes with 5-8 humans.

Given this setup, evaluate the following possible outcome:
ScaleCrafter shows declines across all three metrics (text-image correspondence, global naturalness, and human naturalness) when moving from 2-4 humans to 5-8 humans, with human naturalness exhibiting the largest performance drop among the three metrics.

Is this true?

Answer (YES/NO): YES